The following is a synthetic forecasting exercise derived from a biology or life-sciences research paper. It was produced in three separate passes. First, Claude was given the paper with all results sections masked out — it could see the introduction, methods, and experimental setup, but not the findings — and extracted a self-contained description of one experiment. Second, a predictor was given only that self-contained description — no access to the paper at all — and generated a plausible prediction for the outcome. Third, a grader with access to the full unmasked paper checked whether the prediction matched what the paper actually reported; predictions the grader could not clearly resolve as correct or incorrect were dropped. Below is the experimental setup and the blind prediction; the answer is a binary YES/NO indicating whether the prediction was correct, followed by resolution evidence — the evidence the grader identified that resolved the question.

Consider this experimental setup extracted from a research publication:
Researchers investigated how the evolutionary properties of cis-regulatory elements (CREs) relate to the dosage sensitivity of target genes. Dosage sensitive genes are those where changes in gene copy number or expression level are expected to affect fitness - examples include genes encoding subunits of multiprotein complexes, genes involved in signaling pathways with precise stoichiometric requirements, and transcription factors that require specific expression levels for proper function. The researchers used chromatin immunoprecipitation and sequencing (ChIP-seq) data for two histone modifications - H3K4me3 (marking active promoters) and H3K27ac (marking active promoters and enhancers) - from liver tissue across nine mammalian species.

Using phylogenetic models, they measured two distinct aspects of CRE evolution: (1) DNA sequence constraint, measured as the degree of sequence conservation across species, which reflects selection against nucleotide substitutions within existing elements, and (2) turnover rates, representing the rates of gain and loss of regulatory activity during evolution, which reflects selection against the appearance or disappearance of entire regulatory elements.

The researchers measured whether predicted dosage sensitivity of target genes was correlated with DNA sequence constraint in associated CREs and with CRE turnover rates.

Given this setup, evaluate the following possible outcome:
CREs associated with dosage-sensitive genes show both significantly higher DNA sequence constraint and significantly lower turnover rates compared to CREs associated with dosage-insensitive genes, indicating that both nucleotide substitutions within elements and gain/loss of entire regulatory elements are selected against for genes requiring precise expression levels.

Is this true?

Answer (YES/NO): NO